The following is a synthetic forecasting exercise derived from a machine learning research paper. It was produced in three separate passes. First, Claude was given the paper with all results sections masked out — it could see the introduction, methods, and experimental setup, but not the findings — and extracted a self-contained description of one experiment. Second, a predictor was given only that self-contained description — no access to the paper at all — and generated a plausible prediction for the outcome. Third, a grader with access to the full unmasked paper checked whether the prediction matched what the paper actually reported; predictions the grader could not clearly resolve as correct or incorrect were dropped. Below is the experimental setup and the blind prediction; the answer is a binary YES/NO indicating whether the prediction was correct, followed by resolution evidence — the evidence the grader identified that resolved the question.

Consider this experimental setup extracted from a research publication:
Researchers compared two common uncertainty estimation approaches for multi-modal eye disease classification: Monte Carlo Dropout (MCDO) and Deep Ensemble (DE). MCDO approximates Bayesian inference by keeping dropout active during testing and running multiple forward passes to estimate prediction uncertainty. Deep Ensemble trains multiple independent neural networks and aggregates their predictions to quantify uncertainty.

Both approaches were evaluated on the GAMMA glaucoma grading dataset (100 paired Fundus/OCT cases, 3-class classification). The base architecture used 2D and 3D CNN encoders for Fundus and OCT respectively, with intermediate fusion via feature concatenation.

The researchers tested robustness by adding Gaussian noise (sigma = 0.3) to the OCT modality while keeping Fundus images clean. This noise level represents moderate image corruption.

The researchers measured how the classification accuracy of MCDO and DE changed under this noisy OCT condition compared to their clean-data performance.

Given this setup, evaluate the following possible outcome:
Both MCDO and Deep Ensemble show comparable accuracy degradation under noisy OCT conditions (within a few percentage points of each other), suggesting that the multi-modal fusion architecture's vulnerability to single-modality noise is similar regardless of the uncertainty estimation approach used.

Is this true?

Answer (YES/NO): YES